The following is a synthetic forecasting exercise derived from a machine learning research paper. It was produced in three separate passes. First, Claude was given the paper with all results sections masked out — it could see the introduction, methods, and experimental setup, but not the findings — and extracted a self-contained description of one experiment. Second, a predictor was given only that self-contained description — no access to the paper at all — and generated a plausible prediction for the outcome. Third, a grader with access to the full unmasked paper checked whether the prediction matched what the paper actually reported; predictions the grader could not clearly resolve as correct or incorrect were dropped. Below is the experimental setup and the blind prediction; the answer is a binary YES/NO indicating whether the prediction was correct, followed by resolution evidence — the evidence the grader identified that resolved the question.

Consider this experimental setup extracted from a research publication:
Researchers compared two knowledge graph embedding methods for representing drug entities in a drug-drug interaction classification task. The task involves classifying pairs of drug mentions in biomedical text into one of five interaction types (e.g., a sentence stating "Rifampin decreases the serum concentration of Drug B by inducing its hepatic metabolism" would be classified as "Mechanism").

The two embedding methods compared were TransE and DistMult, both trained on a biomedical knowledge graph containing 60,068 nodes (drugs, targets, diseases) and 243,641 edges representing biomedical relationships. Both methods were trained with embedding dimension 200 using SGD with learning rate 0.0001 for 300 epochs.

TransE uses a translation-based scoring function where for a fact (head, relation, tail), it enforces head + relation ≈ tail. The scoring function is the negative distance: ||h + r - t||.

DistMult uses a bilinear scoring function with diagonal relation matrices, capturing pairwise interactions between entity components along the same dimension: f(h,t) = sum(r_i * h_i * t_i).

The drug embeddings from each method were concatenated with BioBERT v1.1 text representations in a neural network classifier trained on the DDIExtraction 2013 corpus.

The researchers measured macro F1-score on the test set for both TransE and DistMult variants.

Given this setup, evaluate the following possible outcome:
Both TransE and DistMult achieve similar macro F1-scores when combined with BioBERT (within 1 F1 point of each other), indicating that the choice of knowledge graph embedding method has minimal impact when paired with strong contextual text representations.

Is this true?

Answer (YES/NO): NO